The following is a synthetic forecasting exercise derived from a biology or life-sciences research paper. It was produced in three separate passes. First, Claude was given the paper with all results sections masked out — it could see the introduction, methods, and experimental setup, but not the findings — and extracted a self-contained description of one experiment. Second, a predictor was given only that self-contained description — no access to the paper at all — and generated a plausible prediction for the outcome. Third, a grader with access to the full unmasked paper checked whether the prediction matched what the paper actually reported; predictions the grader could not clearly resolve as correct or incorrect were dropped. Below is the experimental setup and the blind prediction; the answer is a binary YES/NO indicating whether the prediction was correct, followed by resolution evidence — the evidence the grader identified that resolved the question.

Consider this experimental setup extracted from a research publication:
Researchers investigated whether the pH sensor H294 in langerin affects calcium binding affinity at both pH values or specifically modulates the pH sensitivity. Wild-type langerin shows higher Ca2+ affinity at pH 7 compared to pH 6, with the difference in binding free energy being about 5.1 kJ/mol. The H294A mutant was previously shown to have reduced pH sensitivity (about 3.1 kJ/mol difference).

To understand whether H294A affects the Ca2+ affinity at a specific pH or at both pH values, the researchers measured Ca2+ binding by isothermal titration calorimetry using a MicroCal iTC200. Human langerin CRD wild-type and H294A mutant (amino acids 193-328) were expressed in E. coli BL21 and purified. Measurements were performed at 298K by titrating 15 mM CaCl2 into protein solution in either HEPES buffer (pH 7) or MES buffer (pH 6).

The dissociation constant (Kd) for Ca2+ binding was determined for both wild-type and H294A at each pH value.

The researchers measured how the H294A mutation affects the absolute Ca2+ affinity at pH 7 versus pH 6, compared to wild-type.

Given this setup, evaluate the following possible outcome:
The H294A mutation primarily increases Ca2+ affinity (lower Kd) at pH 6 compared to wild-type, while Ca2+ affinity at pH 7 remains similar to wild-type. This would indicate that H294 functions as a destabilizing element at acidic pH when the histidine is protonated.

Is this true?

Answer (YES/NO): NO